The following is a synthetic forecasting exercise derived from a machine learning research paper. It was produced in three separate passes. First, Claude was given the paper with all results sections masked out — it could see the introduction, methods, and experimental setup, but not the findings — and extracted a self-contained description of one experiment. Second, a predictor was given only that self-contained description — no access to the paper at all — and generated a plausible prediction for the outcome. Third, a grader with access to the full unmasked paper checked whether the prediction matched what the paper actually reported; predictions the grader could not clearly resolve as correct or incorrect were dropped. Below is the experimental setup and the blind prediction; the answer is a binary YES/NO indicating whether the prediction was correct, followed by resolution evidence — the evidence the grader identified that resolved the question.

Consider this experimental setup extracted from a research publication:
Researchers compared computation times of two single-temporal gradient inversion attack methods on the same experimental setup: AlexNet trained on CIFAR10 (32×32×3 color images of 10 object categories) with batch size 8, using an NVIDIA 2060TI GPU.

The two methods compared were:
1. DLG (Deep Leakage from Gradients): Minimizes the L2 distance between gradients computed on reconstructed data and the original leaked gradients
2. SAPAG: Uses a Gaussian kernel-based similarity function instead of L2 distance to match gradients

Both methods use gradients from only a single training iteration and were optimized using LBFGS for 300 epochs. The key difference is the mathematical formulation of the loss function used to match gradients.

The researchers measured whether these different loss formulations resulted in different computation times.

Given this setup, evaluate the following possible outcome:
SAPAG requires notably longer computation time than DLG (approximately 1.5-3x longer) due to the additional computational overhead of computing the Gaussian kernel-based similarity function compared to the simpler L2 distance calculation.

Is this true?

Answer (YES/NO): NO